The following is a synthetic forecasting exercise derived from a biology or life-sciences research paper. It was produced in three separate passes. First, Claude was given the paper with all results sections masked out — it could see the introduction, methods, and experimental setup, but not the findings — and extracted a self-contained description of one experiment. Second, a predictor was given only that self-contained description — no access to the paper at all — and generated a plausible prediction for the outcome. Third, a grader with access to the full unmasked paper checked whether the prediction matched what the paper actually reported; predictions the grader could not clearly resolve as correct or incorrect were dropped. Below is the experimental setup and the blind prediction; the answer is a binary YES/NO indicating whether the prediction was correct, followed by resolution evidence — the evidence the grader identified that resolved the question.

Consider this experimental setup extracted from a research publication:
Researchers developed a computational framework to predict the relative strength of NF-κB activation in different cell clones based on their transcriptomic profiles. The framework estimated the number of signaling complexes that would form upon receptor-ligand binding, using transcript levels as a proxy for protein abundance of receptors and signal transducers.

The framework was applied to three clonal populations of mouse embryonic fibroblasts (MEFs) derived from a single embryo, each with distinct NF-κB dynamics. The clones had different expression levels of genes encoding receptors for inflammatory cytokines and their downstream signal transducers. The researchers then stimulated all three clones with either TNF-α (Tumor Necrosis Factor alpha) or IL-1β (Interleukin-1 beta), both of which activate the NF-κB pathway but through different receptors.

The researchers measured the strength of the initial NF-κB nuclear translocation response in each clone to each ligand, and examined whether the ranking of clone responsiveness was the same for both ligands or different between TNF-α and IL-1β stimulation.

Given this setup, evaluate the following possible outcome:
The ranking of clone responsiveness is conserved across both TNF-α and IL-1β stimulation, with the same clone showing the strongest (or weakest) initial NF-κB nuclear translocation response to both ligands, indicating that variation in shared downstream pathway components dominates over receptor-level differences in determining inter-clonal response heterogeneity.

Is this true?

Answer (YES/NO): NO